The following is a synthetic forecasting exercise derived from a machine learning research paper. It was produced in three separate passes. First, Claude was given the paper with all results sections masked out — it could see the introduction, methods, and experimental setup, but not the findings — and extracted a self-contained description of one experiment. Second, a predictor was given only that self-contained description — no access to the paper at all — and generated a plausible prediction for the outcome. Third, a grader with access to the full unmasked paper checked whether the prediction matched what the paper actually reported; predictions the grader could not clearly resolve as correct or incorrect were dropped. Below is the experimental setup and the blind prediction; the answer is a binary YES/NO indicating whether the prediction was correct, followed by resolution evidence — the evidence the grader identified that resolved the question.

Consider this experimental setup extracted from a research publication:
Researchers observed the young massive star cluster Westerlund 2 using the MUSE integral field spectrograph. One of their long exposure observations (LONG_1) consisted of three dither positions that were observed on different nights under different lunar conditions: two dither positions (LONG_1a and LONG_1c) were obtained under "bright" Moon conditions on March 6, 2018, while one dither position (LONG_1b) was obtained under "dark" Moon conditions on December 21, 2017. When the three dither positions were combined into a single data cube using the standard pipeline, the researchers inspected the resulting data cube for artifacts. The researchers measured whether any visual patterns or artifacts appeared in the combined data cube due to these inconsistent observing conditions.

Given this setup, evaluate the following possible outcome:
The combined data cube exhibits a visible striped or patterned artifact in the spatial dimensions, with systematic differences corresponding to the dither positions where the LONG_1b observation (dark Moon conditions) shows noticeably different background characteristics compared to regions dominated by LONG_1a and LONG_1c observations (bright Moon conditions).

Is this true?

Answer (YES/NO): YES